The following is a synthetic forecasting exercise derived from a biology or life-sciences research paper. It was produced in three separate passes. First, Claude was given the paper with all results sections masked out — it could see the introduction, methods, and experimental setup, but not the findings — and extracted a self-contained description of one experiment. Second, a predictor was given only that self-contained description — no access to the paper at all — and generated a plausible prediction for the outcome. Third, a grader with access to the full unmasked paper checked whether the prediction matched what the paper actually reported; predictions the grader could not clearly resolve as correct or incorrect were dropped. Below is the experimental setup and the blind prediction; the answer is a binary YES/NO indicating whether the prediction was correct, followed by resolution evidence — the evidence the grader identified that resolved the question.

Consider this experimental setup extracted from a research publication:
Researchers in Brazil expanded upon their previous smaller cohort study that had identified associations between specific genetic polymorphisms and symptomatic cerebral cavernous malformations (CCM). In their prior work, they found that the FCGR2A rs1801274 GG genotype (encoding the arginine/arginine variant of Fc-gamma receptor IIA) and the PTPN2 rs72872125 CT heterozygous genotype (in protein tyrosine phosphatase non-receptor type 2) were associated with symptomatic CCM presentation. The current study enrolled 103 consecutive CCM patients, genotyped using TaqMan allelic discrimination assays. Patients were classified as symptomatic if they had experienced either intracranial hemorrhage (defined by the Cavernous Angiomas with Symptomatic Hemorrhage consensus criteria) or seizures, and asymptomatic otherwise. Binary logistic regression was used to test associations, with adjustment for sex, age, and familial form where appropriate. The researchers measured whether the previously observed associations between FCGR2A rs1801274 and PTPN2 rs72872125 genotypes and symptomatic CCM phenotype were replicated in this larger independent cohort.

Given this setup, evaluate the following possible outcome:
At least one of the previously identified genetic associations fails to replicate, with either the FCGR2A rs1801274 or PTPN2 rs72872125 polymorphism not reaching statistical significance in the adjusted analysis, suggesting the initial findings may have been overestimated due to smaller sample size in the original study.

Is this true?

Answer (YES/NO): YES